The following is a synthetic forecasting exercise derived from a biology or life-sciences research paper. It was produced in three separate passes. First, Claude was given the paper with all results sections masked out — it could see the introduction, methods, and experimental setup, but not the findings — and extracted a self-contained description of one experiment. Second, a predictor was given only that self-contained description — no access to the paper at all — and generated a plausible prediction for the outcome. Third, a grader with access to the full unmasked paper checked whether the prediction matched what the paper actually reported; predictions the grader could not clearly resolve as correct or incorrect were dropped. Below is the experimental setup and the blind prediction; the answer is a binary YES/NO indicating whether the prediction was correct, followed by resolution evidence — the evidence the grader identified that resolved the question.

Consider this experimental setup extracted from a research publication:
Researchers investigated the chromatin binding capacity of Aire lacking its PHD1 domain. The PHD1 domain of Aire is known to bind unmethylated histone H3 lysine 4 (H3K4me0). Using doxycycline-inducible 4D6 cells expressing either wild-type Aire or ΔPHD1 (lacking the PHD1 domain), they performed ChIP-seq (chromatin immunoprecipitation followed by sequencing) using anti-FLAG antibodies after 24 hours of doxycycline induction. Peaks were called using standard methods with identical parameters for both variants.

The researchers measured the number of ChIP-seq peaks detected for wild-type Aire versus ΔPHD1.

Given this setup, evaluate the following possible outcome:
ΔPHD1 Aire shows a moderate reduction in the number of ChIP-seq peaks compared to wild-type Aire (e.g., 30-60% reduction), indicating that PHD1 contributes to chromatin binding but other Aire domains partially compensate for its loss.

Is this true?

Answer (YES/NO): NO